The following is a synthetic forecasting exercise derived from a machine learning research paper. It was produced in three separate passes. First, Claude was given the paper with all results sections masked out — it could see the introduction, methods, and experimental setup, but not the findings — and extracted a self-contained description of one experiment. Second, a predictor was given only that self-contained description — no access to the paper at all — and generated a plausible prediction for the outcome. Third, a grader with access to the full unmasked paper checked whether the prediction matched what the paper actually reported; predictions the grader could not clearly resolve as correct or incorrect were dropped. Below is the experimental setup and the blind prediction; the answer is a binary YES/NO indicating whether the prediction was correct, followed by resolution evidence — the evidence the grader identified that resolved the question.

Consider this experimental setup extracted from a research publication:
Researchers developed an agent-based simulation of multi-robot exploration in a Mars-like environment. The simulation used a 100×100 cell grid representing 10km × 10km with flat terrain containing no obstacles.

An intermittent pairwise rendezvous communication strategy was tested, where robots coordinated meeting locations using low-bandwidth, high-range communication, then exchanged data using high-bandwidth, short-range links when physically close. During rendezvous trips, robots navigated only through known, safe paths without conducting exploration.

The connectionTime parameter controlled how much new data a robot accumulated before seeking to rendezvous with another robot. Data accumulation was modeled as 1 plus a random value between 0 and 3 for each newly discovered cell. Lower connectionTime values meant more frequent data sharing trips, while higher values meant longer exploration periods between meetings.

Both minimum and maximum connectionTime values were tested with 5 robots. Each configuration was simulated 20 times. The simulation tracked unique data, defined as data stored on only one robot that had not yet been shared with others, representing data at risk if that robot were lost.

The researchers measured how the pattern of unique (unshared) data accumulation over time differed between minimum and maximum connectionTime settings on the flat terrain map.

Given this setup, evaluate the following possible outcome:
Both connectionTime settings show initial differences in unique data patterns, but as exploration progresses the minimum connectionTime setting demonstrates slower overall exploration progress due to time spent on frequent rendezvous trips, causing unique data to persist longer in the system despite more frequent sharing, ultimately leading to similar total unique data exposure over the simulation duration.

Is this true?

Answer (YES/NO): NO